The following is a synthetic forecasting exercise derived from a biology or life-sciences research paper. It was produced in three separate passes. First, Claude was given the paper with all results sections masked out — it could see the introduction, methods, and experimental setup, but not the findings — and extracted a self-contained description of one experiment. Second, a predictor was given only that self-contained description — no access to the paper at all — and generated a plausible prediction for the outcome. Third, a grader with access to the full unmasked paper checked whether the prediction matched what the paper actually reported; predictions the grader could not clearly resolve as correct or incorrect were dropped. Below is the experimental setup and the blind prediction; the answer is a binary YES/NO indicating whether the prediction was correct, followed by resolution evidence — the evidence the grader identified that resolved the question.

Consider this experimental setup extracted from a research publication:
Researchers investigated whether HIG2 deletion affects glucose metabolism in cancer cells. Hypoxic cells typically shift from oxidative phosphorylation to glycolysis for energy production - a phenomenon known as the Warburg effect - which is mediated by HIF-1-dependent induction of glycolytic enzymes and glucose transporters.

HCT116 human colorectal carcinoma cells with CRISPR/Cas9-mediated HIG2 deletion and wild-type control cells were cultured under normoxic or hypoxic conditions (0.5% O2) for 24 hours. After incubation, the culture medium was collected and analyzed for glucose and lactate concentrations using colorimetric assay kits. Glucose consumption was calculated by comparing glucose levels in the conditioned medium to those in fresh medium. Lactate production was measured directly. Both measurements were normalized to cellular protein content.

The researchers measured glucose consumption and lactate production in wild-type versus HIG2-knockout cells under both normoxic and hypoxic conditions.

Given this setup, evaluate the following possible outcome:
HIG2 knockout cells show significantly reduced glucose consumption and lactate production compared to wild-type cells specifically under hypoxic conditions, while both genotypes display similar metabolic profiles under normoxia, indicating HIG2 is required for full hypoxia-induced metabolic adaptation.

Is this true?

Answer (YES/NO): NO